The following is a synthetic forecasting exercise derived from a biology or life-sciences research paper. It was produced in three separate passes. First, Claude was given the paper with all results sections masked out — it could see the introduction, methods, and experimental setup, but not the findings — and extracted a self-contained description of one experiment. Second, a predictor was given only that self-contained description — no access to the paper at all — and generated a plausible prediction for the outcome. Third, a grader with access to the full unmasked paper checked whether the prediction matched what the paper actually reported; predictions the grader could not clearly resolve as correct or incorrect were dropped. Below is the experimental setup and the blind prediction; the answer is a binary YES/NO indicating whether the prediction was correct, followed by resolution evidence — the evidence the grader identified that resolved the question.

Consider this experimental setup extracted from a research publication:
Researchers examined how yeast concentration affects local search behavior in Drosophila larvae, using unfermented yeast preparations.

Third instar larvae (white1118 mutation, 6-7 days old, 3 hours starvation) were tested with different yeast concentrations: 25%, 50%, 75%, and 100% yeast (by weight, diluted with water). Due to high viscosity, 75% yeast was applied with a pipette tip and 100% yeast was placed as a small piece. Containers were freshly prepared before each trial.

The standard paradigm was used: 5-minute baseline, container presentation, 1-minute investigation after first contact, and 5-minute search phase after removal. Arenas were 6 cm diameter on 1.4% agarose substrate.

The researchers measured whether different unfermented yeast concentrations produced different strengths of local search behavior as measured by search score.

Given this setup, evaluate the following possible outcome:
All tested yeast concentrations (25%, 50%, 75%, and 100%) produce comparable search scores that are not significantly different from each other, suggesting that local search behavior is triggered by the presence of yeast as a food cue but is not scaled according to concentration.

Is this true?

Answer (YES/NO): YES